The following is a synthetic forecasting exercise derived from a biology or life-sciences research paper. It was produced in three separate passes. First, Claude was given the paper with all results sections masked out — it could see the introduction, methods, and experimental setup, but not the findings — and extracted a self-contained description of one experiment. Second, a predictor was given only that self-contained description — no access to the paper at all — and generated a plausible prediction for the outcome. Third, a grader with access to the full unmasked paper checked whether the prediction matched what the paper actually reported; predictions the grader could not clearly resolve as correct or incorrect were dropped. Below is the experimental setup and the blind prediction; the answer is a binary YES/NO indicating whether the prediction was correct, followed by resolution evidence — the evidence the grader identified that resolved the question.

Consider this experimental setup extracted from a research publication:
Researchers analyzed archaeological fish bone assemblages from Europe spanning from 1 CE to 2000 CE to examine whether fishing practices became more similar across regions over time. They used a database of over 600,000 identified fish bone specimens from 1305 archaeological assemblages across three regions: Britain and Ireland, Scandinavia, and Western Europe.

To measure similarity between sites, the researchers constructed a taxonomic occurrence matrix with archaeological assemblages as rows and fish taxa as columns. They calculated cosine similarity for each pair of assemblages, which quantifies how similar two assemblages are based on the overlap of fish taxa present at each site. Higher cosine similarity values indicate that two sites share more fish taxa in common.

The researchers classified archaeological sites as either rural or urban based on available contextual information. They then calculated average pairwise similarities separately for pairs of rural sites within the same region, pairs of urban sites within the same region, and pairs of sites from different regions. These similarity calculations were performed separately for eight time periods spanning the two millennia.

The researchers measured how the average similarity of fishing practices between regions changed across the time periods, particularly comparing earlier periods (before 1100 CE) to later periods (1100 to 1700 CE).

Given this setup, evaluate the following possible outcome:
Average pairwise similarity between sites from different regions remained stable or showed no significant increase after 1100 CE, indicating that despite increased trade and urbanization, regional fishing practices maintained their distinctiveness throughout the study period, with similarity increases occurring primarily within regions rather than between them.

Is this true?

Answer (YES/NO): NO